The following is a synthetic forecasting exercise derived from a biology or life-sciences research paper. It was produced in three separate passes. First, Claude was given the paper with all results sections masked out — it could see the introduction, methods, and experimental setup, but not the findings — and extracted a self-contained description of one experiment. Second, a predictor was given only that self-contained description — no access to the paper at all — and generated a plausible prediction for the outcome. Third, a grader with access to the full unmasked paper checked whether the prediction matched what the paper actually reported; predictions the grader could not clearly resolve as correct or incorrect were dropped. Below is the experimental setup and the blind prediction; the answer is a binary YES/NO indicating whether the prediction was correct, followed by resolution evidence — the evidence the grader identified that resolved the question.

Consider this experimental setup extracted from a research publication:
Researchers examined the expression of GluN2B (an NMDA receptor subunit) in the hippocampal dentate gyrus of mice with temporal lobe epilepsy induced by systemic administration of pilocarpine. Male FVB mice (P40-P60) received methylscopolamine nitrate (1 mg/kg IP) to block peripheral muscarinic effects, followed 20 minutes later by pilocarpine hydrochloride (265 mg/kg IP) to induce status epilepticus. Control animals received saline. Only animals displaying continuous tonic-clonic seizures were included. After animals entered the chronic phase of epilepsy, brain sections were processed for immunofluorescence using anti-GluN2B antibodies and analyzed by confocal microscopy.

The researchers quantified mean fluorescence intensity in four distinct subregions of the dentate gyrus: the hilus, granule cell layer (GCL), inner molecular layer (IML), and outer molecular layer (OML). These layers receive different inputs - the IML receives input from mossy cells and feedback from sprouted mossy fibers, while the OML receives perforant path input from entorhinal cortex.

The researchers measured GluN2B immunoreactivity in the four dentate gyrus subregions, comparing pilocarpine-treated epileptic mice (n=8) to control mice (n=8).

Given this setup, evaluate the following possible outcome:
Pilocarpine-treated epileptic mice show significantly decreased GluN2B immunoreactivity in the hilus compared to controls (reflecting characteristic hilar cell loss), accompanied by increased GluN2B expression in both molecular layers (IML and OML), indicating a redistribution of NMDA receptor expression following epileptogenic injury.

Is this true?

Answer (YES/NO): NO